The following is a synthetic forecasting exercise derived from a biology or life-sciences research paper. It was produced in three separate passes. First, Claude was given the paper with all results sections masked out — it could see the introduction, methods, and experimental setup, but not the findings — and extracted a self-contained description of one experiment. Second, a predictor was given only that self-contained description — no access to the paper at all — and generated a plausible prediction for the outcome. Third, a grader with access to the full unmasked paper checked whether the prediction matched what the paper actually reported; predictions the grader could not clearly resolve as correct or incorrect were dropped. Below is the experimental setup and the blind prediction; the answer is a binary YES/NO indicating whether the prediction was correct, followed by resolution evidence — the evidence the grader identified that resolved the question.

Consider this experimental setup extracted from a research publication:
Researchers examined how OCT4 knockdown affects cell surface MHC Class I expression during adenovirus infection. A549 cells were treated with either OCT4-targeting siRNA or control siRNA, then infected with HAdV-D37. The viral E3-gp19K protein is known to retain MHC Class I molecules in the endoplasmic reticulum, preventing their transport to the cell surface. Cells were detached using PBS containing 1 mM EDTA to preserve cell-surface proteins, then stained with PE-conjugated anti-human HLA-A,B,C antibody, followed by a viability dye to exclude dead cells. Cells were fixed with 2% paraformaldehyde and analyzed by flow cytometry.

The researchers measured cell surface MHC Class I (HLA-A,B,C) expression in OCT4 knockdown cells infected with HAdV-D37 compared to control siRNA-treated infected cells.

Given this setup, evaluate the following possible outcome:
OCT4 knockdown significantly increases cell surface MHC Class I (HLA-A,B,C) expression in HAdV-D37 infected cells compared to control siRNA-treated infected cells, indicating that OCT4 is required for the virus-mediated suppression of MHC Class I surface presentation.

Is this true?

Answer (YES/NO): NO